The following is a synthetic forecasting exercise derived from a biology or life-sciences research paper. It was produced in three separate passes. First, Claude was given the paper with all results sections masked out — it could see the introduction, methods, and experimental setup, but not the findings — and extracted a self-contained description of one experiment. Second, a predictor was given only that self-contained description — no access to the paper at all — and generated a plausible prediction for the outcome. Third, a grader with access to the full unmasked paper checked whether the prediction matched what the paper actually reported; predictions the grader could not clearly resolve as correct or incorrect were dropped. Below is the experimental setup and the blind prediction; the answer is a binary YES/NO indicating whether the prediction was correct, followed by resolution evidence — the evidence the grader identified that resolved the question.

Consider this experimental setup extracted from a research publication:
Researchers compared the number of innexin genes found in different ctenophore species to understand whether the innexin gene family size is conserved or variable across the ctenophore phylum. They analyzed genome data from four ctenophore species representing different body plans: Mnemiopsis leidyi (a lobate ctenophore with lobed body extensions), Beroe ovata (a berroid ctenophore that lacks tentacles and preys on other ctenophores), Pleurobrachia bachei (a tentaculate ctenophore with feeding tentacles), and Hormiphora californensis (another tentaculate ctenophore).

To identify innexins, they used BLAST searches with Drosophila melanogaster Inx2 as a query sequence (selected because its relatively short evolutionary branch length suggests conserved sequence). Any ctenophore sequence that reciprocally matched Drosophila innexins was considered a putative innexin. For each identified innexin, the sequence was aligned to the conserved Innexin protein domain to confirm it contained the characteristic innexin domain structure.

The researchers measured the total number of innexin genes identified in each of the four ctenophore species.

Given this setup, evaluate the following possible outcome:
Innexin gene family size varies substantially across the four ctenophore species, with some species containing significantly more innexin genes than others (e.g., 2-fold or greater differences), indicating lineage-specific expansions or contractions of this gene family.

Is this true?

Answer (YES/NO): YES